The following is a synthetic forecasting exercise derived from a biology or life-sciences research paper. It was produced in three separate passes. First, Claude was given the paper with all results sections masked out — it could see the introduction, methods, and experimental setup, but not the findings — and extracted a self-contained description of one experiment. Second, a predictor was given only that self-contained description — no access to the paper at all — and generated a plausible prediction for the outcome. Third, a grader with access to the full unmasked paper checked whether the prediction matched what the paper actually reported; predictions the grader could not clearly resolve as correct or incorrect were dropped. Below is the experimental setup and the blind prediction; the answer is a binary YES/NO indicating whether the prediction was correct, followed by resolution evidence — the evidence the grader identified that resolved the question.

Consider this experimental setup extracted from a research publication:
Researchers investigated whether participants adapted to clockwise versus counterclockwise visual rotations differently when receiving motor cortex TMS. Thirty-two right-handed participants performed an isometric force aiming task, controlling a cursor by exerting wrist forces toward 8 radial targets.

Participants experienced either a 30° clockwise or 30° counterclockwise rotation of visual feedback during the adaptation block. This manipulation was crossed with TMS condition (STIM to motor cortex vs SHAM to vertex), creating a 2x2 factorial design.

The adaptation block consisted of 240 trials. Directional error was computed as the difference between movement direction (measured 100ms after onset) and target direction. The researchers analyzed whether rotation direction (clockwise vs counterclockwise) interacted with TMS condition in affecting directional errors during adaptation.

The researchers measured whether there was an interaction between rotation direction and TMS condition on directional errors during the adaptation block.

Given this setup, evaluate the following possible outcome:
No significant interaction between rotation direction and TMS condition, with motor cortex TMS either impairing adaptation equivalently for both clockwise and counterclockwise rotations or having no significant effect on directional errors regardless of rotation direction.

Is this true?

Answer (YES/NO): YES